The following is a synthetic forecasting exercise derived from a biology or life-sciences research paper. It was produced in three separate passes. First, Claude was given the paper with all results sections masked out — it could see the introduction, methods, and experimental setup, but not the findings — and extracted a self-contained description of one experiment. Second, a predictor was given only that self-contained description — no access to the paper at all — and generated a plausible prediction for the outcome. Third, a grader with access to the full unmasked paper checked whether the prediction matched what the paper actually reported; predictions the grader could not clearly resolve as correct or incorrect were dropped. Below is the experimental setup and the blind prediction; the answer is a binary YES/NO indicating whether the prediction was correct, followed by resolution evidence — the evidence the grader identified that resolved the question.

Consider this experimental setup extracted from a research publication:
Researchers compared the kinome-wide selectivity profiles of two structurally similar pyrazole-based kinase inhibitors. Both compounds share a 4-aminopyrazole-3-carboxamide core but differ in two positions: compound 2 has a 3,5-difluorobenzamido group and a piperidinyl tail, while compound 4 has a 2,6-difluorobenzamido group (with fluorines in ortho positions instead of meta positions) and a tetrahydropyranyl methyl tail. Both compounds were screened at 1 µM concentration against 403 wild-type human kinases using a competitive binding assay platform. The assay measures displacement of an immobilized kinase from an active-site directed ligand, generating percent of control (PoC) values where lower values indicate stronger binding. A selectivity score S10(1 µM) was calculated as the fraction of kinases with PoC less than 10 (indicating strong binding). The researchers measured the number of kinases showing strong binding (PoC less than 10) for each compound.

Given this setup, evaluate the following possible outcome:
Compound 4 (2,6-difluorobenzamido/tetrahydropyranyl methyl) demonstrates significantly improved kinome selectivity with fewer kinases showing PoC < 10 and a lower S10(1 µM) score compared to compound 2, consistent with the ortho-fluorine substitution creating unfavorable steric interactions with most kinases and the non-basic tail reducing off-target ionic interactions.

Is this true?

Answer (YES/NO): NO